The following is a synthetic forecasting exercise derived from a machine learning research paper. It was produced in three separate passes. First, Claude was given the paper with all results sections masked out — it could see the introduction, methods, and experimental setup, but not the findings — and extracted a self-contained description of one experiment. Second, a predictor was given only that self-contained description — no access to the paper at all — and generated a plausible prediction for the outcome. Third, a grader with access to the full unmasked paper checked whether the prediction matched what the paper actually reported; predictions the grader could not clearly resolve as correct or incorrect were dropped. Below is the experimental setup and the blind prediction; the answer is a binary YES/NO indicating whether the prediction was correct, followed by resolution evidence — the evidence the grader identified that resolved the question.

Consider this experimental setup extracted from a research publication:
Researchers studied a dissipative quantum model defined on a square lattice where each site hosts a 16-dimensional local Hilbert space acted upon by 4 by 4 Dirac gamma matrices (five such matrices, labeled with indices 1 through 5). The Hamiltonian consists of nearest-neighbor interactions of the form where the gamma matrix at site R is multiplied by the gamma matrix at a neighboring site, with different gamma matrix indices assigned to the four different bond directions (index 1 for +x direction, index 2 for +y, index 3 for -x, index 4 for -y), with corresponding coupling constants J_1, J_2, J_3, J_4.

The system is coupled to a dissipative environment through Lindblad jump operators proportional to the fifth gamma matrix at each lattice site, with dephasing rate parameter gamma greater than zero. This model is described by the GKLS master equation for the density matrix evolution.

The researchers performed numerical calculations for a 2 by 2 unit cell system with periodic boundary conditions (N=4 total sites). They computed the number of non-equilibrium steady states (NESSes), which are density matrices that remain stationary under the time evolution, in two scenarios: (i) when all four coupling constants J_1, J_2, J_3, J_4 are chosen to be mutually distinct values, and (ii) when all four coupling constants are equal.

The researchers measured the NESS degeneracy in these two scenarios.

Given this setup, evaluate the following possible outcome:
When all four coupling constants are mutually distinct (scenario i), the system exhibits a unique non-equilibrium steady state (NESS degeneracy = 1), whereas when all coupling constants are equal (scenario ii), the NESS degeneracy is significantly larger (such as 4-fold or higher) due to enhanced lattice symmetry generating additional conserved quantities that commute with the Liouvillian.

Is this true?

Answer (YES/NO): NO